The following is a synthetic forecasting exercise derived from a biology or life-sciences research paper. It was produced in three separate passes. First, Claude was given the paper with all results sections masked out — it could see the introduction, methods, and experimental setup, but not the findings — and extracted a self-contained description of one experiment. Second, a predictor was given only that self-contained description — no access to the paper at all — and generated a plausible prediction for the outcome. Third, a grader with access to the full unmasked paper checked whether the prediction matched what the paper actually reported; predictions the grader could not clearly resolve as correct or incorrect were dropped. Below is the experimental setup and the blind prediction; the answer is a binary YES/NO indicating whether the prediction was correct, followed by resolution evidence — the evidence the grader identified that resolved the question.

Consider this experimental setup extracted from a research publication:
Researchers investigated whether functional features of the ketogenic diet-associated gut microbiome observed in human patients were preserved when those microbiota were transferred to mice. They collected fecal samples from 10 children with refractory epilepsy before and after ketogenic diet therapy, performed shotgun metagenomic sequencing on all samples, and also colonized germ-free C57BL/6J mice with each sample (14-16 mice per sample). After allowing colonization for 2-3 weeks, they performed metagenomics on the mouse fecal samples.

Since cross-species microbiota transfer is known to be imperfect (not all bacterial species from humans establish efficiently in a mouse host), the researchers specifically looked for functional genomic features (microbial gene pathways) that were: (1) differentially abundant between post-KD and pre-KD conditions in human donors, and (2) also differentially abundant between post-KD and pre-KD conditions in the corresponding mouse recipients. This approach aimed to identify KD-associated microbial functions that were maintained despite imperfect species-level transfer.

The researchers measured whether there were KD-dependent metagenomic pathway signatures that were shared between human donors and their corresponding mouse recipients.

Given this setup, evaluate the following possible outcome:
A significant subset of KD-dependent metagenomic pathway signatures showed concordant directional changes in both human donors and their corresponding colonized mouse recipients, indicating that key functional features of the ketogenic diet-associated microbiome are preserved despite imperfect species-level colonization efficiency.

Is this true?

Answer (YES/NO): YES